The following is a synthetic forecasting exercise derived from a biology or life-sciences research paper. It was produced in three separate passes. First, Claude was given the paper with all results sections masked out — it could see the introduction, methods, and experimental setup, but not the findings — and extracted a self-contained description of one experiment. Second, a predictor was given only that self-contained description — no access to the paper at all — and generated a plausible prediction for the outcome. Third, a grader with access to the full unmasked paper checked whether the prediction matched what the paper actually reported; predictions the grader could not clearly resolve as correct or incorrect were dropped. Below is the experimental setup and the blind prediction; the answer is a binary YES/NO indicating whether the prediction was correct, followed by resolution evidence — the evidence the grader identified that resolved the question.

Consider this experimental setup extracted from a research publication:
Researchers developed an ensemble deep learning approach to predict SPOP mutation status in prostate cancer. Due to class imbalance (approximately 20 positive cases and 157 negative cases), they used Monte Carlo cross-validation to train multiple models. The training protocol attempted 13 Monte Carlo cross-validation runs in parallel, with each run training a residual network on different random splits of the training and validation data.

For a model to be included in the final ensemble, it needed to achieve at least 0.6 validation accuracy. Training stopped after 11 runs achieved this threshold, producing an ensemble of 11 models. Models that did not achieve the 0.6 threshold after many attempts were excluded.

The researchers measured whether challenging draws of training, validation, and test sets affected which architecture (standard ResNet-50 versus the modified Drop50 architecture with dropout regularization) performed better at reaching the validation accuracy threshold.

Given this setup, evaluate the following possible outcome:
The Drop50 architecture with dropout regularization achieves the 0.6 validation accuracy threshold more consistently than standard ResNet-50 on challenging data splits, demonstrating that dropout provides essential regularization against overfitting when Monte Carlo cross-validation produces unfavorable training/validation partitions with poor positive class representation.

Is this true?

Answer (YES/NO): NO